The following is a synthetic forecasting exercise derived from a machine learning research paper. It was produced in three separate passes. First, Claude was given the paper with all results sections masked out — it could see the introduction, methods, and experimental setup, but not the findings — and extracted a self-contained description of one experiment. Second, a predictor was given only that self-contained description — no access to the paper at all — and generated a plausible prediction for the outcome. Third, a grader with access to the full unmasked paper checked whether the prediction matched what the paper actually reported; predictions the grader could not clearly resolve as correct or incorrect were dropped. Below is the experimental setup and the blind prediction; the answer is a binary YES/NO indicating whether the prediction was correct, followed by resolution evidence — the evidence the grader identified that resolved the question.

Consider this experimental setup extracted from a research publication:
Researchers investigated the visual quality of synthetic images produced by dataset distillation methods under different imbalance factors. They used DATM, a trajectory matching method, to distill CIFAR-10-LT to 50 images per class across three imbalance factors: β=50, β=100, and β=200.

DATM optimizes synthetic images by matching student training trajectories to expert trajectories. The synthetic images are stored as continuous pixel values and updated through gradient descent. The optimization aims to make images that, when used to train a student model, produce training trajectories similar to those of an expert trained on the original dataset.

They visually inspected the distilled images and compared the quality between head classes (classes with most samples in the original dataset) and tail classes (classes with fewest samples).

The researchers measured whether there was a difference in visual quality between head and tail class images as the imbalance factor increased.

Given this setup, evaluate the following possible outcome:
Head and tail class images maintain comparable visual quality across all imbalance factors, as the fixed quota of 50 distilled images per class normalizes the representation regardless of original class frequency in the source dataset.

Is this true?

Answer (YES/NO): NO